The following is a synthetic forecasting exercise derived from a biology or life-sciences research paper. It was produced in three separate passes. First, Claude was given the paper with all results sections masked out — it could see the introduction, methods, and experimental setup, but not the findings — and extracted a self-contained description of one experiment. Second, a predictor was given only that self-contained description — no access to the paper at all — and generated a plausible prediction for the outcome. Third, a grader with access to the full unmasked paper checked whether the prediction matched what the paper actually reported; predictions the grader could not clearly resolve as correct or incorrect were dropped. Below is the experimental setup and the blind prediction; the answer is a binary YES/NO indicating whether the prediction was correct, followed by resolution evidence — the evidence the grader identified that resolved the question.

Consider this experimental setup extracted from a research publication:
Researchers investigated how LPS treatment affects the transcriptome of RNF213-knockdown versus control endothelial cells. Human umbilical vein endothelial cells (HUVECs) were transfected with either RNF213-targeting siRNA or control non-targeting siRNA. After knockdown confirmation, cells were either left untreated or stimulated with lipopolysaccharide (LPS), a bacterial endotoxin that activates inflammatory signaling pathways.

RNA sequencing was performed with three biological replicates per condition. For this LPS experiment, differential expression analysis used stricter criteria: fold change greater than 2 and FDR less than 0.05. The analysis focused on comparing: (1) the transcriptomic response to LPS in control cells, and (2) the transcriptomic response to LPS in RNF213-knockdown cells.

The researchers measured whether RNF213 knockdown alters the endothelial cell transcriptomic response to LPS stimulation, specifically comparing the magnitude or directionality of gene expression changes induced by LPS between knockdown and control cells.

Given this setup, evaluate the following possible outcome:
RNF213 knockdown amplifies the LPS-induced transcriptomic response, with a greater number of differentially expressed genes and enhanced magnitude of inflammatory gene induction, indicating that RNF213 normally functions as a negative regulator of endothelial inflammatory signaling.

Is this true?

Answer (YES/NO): NO